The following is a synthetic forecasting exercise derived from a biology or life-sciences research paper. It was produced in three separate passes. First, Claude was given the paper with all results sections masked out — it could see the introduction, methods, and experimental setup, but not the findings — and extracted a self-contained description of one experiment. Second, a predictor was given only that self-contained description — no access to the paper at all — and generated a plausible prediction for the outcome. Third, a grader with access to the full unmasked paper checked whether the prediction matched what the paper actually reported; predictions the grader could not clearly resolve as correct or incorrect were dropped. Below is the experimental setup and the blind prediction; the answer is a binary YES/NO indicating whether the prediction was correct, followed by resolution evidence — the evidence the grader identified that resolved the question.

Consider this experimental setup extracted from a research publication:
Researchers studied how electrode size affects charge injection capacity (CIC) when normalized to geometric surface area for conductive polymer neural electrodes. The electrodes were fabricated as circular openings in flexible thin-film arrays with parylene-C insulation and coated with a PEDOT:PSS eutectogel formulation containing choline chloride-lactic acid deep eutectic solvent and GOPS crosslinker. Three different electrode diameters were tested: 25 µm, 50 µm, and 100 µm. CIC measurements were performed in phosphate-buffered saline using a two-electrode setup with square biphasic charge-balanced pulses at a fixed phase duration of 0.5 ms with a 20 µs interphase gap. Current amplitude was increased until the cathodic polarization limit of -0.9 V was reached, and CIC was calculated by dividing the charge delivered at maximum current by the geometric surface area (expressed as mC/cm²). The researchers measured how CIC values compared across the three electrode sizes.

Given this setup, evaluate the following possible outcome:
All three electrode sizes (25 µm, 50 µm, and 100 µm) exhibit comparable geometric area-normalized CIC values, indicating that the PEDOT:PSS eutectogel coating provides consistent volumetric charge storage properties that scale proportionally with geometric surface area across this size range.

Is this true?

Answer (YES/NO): NO